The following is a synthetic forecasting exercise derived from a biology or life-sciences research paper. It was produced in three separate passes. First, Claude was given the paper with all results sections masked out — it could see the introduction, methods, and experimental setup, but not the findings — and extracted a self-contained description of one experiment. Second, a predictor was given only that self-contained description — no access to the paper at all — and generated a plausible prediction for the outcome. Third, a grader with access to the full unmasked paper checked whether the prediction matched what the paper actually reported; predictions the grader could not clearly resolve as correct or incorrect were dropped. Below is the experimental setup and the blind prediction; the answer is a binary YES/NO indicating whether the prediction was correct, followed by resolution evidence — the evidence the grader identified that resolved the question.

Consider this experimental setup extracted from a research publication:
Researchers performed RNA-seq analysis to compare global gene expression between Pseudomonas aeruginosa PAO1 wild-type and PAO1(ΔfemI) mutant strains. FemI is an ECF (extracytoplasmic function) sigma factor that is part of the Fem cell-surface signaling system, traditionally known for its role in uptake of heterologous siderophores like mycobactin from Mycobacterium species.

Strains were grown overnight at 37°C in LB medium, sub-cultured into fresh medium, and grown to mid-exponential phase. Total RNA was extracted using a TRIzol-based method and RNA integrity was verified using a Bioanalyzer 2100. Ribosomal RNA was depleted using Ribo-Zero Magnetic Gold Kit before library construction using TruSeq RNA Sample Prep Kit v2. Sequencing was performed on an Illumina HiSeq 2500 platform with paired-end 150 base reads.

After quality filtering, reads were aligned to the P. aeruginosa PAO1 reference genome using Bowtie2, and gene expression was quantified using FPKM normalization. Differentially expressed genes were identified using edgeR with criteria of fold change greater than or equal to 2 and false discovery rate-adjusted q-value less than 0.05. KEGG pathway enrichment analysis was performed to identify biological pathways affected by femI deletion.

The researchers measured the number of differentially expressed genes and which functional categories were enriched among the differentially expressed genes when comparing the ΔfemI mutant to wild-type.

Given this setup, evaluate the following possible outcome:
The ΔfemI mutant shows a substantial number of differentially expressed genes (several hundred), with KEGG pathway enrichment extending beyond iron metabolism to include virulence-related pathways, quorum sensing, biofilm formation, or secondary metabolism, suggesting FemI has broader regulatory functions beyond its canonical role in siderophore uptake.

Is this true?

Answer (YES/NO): NO